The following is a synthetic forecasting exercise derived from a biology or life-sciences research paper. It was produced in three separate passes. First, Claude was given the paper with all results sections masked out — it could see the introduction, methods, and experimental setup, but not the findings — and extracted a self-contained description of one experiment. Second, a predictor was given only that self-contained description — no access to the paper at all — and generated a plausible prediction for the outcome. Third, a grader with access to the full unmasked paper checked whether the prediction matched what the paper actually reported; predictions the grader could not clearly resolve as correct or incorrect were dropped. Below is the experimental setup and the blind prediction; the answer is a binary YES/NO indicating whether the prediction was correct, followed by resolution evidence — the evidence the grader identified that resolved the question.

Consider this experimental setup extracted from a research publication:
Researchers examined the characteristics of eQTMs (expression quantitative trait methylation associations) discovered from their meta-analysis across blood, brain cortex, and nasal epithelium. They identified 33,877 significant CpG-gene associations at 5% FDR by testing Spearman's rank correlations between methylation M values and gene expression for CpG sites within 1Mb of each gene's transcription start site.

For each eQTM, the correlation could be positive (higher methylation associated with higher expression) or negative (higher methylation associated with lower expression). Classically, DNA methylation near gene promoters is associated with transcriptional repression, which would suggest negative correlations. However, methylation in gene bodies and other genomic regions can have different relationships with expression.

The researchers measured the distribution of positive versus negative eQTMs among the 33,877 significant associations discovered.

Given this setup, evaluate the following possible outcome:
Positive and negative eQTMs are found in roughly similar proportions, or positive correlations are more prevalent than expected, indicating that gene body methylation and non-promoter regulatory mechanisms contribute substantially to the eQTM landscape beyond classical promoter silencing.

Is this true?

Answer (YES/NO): NO